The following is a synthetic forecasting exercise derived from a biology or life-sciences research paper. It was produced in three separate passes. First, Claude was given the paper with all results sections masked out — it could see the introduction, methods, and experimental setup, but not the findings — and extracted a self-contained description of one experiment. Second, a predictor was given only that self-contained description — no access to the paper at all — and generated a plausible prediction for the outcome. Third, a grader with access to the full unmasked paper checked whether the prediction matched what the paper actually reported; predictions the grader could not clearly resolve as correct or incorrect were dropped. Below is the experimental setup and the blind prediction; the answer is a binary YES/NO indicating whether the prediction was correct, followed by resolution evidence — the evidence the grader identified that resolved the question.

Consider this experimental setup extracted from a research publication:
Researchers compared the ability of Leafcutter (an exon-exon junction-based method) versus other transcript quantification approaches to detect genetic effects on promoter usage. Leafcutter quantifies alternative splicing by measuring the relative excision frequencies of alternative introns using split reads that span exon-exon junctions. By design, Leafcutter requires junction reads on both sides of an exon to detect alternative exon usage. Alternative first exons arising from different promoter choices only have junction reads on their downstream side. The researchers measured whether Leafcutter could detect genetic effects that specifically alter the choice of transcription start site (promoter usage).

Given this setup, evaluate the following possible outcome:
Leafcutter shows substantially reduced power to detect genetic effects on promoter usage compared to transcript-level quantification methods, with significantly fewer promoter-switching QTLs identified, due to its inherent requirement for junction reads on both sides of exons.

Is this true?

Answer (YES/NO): YES